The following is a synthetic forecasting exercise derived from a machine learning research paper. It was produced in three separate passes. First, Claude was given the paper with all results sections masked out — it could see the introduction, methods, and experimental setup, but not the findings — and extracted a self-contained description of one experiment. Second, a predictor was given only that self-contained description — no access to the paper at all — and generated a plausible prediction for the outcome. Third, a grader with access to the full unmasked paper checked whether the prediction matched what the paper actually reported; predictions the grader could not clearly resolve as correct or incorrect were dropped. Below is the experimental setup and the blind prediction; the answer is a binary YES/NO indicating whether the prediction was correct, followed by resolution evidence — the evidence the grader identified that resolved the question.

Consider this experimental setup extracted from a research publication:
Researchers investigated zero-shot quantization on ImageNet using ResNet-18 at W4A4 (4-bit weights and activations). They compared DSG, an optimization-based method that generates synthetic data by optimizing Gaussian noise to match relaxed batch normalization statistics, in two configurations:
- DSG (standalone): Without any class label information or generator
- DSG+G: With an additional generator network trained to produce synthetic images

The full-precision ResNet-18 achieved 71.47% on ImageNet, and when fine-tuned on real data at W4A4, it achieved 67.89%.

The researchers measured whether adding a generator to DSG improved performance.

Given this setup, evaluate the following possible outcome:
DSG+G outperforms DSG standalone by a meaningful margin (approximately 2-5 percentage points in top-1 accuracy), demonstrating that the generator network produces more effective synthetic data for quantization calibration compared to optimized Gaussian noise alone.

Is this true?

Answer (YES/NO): NO